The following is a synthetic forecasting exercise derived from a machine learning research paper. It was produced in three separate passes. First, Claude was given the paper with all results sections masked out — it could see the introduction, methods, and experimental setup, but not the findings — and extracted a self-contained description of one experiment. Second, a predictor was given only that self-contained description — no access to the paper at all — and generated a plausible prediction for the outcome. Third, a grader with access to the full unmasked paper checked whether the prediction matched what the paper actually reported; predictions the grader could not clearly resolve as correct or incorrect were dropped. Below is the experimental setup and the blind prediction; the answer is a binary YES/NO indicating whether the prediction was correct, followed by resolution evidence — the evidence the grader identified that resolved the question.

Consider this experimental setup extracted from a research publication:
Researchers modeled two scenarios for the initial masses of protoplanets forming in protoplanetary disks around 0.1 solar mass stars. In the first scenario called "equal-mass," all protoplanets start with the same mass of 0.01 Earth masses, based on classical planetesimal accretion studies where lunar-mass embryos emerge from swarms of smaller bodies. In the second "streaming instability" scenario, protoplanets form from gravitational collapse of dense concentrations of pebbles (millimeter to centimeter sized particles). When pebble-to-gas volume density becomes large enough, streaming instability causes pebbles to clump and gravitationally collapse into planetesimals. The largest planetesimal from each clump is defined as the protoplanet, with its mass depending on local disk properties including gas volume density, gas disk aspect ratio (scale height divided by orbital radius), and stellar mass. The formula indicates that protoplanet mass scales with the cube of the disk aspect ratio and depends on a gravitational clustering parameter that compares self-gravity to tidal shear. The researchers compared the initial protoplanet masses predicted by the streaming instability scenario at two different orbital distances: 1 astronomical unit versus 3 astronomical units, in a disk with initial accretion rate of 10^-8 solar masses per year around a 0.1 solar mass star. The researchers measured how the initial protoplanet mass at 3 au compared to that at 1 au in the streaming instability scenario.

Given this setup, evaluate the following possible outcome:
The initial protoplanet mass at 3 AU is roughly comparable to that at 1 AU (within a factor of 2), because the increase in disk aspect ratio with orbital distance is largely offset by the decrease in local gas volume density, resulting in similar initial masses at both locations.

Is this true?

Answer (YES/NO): NO